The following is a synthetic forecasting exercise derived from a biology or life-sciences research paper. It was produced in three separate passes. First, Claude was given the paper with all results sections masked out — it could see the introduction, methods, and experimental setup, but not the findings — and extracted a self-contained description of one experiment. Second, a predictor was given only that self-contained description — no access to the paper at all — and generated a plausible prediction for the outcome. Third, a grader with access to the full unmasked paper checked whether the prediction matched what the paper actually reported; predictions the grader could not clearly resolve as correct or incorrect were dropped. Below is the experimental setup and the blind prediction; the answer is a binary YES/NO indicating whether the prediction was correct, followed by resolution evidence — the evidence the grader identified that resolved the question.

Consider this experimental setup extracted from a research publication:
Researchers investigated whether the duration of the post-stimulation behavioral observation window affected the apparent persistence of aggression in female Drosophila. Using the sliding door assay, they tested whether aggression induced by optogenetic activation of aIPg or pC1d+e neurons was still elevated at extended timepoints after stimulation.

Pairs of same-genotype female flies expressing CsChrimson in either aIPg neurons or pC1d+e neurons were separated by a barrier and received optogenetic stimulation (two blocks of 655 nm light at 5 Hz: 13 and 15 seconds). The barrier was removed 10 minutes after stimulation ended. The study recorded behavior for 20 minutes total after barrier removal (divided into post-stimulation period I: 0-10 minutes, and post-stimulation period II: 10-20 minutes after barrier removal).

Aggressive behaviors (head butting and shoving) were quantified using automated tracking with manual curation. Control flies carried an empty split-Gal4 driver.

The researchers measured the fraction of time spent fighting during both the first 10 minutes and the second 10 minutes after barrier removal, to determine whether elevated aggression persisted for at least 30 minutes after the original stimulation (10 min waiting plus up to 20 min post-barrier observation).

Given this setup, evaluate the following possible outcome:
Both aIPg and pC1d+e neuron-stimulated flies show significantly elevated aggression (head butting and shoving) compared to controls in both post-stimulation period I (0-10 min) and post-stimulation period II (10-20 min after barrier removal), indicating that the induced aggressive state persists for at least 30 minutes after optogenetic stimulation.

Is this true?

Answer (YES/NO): NO